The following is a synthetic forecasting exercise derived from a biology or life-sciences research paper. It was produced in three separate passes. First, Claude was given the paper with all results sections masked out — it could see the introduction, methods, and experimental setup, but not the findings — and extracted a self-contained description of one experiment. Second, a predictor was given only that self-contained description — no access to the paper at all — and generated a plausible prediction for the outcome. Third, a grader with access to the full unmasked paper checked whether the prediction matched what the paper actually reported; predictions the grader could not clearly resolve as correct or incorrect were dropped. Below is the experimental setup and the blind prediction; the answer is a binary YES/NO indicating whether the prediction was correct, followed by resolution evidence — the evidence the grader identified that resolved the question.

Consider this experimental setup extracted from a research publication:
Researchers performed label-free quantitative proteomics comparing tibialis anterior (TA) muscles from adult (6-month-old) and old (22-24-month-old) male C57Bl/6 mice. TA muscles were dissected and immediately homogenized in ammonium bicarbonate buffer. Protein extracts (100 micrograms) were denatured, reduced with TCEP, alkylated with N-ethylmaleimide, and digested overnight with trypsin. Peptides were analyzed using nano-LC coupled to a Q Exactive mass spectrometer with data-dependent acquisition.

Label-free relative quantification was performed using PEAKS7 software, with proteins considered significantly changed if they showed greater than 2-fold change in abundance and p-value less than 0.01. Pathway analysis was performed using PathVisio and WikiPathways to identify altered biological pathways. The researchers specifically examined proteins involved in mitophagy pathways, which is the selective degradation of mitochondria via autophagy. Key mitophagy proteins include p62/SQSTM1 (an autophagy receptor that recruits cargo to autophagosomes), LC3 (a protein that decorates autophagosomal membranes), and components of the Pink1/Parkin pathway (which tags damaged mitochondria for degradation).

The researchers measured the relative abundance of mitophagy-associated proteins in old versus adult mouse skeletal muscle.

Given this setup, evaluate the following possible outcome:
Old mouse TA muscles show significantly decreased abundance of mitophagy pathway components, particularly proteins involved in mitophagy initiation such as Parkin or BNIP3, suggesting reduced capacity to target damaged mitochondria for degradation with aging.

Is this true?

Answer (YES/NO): NO